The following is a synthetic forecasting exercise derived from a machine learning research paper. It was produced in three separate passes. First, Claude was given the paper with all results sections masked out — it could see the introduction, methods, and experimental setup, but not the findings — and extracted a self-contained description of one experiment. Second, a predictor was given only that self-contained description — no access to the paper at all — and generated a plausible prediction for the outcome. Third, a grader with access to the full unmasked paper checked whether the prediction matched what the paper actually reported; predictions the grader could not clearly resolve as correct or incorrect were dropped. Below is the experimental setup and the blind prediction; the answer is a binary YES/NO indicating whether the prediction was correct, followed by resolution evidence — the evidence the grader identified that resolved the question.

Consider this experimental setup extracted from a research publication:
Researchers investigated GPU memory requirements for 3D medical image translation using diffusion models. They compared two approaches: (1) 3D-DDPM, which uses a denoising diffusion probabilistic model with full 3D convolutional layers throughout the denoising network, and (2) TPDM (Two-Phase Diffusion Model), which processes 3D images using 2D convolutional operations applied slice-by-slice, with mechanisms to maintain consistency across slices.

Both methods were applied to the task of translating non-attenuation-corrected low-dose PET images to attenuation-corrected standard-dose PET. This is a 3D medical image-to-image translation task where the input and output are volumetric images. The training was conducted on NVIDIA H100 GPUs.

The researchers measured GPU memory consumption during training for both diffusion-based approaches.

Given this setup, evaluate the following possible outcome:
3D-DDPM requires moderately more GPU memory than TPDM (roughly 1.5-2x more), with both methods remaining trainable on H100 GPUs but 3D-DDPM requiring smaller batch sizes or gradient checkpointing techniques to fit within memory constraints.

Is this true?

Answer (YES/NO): NO